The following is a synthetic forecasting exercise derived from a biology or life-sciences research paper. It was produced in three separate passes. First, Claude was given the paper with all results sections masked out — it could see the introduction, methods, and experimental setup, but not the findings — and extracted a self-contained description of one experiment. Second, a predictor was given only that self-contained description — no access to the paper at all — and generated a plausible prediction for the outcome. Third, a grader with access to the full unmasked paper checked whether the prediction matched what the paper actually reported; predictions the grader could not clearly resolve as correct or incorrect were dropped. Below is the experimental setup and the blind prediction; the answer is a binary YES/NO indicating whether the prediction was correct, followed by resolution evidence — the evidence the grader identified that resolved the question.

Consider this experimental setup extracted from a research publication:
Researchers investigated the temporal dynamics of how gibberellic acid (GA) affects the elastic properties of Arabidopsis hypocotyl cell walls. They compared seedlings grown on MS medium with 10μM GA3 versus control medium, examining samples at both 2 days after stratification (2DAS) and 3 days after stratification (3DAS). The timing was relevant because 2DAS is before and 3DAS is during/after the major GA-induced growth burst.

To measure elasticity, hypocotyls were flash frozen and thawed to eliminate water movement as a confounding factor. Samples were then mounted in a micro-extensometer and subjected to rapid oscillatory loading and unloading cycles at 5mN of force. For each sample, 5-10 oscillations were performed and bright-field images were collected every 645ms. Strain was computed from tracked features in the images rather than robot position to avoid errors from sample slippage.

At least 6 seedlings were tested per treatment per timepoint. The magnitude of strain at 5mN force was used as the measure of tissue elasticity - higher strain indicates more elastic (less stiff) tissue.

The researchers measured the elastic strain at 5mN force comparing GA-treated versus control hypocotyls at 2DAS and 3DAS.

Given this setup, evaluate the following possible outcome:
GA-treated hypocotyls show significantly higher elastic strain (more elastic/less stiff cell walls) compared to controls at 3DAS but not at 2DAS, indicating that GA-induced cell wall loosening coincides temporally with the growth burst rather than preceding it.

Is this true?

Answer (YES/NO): NO